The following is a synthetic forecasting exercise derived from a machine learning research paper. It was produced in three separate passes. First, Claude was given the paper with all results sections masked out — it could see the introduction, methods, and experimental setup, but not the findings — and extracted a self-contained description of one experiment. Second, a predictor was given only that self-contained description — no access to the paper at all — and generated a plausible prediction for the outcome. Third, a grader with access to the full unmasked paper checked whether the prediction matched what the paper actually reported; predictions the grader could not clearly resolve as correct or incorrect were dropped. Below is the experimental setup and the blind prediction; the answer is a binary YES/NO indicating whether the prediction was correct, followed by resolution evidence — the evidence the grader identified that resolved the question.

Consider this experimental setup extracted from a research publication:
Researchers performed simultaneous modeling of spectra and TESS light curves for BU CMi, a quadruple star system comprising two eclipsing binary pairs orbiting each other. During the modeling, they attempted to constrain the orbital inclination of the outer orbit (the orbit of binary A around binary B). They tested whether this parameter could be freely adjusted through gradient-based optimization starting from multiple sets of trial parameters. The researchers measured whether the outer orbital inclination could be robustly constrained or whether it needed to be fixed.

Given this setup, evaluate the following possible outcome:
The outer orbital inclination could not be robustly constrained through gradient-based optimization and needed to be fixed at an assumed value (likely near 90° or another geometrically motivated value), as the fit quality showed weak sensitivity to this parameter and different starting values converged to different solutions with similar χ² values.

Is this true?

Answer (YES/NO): YES